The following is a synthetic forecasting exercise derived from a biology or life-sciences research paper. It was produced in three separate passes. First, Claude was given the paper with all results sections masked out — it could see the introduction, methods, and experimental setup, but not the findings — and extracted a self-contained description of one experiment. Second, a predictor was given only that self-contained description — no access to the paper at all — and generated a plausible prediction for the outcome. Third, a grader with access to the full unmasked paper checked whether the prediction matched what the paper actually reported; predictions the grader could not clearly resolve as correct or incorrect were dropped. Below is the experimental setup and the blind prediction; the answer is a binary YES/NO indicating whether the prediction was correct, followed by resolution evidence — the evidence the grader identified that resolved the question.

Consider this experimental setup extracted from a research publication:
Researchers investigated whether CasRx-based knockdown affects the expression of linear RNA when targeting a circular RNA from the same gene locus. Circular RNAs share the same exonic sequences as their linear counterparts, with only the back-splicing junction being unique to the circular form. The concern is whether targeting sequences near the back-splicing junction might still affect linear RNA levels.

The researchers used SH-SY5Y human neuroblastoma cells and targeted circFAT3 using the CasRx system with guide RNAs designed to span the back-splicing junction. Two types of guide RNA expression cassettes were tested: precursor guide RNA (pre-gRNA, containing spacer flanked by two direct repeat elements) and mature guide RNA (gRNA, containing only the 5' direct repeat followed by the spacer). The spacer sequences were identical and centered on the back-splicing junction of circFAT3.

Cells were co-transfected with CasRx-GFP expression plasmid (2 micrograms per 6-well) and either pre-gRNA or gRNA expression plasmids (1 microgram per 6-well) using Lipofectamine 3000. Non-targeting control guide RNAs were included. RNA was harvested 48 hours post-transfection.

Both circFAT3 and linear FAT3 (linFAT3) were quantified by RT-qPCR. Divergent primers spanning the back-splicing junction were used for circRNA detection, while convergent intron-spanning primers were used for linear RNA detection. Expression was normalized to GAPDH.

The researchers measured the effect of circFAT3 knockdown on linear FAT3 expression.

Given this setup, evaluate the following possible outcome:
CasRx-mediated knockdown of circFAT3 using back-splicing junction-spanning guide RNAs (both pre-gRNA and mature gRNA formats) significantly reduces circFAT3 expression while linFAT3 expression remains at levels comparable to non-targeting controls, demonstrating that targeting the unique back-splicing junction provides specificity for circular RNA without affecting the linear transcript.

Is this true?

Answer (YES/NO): NO